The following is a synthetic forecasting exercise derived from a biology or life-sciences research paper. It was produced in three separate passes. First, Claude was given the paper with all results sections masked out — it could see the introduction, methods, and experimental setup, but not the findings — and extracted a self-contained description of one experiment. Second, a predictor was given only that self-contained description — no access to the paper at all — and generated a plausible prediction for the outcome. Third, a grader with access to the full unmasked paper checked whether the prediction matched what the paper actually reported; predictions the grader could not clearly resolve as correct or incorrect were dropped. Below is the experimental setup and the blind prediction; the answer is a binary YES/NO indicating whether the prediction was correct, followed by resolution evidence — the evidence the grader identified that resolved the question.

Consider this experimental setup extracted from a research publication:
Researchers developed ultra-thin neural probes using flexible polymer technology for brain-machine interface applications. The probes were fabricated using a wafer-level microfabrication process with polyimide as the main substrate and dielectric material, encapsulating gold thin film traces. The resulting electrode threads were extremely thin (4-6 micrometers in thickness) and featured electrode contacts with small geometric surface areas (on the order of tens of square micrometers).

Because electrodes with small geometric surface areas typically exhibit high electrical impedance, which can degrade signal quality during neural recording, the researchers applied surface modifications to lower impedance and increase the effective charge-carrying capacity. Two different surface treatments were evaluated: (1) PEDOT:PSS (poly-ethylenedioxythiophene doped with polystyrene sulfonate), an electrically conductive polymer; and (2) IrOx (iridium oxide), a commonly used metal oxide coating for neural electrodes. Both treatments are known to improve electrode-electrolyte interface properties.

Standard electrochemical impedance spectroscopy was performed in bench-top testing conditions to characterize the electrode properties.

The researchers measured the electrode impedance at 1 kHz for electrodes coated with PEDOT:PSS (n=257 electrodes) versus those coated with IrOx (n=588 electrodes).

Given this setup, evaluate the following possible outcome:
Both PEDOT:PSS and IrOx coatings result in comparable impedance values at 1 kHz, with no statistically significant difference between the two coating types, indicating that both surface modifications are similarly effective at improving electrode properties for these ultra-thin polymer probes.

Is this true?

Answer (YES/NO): NO